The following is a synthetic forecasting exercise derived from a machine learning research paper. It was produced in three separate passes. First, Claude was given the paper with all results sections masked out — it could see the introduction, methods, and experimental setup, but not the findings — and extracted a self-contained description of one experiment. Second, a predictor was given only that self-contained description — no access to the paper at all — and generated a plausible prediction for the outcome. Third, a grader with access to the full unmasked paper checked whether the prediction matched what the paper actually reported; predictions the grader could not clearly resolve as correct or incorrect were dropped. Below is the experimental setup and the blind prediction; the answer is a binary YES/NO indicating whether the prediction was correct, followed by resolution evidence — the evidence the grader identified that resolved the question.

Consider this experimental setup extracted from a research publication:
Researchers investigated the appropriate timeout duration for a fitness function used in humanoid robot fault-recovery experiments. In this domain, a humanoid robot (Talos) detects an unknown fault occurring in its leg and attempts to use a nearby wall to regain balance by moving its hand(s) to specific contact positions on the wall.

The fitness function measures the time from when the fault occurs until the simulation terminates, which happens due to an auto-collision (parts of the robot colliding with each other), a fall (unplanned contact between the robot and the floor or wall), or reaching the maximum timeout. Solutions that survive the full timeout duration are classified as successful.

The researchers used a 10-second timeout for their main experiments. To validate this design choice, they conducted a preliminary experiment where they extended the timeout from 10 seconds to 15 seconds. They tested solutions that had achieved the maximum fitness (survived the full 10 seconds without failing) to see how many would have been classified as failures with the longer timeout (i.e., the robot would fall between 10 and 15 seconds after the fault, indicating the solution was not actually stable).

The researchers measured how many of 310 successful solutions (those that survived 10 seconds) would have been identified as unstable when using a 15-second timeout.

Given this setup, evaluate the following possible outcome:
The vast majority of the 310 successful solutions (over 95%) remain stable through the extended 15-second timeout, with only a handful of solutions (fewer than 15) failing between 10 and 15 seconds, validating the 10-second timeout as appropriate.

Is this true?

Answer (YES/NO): YES